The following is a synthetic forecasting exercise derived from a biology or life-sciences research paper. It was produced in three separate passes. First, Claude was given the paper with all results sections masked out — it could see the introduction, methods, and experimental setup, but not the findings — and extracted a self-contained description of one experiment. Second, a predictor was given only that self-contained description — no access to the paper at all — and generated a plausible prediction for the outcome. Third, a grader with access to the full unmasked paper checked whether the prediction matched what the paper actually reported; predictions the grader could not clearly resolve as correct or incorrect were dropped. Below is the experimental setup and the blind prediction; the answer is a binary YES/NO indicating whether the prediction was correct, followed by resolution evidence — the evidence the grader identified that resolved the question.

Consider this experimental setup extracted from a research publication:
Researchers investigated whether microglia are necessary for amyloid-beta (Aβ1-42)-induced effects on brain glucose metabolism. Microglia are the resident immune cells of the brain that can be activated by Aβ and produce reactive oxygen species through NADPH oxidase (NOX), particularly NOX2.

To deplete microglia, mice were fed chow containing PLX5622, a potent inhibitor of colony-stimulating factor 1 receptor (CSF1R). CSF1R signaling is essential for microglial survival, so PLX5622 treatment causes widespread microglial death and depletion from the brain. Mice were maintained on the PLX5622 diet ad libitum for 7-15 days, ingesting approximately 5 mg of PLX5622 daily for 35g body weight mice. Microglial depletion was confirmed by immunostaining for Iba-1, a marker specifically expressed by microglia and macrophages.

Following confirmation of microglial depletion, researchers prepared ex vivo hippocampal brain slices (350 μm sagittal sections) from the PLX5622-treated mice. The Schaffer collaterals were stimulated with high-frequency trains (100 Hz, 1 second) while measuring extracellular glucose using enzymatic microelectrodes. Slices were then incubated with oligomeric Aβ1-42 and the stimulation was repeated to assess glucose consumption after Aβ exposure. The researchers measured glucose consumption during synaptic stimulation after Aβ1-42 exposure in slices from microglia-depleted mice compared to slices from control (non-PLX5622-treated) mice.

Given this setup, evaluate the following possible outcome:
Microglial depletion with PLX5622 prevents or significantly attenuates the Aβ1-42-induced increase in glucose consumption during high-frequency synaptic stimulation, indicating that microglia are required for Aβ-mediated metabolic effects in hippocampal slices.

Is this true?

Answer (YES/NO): NO